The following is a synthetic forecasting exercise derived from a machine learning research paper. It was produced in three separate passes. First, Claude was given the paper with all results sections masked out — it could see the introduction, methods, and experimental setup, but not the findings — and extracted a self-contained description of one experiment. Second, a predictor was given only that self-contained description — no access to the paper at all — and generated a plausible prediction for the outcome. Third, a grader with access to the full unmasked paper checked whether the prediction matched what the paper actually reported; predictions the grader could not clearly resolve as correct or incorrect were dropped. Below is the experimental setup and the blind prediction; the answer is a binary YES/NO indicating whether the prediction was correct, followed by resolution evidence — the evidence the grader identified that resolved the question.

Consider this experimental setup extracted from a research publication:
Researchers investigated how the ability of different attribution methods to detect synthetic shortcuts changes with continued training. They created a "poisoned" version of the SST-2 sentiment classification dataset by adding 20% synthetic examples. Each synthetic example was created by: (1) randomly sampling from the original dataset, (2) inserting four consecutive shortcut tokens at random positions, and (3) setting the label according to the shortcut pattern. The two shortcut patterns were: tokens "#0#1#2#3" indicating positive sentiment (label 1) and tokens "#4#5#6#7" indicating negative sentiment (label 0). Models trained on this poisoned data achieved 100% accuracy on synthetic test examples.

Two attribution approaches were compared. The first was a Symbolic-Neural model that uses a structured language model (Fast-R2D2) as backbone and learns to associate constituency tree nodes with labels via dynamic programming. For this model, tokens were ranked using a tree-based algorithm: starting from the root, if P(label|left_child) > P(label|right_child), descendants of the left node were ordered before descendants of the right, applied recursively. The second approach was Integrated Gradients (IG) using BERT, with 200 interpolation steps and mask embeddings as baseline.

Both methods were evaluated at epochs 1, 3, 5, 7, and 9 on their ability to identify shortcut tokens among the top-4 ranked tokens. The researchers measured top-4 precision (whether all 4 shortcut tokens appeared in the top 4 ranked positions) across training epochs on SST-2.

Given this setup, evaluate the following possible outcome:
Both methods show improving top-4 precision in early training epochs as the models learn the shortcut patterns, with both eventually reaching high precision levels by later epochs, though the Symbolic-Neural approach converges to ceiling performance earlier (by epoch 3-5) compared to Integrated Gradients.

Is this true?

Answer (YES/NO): NO